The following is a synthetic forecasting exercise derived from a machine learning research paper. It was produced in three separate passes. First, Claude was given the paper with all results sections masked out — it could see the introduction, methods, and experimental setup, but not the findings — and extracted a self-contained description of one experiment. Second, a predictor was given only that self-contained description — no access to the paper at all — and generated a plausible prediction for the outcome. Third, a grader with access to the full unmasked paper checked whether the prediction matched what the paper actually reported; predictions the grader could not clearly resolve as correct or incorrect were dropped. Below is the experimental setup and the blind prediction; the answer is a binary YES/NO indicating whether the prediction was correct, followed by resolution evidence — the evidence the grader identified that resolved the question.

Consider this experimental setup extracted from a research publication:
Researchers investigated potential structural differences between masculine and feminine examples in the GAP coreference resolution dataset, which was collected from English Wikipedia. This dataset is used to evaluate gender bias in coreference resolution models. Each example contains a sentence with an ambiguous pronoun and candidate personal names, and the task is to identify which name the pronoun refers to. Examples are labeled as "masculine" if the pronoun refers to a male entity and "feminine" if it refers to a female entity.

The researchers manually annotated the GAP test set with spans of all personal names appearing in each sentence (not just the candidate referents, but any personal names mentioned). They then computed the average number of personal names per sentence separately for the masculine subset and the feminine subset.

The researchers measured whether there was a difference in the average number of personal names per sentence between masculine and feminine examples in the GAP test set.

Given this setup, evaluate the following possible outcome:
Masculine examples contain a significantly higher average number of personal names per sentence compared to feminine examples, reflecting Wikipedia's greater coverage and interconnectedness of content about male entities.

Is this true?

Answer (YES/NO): NO